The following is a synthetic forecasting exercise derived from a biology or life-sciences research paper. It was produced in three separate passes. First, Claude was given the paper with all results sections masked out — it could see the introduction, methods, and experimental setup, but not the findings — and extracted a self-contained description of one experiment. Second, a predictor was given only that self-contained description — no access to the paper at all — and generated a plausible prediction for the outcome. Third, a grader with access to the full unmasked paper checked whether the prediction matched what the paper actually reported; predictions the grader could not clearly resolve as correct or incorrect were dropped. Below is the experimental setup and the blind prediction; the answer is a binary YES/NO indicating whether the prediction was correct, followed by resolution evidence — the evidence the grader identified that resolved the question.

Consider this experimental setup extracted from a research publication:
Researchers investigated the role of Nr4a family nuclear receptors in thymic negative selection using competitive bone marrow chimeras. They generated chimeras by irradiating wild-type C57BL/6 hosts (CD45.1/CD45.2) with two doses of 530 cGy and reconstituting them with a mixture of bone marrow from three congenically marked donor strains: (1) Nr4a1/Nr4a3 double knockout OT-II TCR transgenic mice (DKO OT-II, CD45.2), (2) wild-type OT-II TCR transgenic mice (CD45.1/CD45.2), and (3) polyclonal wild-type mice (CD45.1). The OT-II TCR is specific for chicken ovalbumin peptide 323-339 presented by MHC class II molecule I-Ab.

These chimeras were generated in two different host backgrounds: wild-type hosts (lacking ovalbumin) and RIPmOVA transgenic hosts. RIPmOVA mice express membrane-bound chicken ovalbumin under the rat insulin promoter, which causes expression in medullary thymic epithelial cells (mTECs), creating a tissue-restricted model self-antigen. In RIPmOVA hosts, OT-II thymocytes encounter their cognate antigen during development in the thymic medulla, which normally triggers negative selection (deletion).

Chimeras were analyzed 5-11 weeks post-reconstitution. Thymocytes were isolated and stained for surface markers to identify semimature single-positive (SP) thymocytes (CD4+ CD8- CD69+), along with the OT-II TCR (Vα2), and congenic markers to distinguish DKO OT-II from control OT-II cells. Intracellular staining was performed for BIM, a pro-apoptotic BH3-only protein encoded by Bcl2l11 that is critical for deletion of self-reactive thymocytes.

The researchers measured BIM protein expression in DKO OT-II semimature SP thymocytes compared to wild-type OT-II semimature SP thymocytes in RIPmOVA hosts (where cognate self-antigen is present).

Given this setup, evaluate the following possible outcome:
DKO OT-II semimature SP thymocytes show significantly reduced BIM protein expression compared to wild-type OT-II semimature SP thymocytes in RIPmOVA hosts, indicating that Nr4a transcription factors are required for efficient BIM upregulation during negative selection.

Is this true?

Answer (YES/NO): YES